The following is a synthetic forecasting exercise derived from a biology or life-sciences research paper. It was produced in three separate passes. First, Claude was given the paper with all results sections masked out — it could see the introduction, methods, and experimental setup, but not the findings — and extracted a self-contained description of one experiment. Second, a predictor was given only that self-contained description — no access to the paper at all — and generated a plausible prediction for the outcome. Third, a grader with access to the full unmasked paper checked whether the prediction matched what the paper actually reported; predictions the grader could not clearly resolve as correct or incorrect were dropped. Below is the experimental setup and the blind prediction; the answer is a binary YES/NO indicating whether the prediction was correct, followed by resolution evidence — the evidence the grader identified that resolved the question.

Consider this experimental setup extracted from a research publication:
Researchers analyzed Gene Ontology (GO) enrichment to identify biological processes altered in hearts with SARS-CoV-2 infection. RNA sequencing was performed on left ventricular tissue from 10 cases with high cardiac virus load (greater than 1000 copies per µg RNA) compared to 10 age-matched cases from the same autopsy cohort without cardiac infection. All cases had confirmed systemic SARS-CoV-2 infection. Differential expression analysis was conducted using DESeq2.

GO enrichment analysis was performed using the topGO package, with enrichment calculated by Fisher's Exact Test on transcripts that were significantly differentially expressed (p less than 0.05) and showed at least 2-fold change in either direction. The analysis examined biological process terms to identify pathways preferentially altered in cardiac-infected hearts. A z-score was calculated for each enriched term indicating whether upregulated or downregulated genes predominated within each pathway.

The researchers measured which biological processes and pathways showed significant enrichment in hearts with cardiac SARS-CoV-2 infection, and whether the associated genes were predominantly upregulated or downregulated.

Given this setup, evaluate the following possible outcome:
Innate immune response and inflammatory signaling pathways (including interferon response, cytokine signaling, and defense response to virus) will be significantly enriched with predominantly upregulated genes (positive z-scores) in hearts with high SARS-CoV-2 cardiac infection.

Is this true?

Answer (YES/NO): YES